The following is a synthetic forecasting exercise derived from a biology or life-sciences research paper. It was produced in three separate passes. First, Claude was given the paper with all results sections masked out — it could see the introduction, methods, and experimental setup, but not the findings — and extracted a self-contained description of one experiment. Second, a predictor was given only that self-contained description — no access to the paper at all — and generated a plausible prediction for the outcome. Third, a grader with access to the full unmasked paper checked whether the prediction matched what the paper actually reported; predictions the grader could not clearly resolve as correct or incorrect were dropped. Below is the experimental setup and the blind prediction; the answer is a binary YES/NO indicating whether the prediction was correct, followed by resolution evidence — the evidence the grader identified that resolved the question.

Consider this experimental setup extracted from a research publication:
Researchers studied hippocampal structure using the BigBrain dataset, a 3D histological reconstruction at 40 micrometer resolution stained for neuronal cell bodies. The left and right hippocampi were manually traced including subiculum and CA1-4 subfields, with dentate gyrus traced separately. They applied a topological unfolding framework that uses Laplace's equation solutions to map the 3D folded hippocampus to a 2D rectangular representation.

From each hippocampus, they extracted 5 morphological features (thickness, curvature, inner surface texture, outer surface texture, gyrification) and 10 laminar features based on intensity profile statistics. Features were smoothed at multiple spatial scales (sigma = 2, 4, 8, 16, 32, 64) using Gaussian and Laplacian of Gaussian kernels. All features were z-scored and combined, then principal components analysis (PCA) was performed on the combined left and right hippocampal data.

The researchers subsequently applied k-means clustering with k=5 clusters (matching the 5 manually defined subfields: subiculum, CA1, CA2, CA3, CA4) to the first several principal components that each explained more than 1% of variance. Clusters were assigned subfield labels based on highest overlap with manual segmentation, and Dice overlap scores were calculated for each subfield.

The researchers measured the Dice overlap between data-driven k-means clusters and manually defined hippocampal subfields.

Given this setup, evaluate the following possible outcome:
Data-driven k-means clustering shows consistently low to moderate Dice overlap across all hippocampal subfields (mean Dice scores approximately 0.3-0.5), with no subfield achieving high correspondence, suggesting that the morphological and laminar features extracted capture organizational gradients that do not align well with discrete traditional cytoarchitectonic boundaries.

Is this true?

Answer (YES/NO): NO